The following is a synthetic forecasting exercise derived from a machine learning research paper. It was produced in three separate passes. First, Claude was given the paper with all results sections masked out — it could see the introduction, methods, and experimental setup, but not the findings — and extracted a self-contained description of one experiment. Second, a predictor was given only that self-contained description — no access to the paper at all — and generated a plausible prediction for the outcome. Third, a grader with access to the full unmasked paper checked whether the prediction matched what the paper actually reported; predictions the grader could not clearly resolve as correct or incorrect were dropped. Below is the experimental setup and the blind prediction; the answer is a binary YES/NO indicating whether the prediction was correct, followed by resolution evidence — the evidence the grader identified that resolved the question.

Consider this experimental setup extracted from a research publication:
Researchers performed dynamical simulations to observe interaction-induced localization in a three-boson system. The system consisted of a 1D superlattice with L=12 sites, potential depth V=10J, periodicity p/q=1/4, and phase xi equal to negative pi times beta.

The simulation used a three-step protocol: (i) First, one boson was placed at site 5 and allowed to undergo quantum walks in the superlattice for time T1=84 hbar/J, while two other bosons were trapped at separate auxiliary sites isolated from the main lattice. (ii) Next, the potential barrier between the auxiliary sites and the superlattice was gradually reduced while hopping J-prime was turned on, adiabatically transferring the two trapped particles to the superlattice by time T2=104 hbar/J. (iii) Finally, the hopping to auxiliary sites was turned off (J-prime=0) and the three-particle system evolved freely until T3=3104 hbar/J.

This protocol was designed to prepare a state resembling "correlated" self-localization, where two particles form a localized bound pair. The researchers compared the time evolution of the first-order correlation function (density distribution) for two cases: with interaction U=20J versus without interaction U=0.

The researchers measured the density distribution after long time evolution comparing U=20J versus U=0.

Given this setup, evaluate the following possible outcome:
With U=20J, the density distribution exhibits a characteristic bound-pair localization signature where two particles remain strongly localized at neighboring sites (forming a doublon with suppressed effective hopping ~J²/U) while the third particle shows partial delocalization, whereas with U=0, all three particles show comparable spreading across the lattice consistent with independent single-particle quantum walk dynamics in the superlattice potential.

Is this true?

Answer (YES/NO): NO